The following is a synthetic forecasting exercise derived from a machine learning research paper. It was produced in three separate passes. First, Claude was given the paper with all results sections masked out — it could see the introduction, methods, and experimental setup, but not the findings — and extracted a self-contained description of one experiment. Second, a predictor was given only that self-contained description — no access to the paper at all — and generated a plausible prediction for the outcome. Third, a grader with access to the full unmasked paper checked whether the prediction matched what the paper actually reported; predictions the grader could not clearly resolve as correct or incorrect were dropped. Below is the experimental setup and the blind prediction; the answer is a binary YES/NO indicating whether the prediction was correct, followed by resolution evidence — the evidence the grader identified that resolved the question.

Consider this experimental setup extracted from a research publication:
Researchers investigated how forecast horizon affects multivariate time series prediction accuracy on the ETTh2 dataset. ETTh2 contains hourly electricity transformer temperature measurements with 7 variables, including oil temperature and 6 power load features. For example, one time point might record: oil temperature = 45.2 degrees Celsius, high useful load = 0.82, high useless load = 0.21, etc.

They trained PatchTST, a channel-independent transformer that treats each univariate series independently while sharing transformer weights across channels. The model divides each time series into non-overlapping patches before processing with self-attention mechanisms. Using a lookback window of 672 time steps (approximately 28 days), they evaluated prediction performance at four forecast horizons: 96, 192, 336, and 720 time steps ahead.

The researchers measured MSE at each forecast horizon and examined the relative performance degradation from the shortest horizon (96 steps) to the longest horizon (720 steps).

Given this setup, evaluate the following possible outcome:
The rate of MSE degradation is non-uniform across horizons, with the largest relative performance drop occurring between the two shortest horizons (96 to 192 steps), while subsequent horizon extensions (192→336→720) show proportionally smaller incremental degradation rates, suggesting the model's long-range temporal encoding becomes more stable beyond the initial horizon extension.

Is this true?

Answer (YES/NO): YES